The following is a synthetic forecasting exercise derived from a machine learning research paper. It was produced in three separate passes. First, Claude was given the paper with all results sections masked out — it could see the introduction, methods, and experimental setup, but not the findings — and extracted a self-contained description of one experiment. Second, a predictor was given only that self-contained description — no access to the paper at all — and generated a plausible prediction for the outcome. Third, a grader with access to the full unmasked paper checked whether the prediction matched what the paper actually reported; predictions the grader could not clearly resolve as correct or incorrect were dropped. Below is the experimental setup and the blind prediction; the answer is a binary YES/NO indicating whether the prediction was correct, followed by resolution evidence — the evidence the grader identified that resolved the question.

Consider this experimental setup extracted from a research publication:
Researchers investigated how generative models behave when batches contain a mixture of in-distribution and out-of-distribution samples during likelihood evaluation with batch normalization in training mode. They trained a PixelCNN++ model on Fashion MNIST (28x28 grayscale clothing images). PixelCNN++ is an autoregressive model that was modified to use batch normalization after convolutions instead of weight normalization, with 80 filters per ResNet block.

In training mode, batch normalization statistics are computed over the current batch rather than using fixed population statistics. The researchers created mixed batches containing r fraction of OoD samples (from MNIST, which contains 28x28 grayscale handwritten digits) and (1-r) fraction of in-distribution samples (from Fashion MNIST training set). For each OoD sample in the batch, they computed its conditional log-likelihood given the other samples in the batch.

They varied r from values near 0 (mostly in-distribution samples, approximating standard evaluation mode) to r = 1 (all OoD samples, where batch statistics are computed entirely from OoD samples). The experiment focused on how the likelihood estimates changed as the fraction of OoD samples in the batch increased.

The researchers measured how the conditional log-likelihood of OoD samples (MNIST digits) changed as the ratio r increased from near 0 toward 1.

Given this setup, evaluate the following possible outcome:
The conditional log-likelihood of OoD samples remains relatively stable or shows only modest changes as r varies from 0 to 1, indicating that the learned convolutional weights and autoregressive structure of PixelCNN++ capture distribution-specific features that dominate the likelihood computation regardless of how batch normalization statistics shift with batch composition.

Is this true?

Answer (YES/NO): NO